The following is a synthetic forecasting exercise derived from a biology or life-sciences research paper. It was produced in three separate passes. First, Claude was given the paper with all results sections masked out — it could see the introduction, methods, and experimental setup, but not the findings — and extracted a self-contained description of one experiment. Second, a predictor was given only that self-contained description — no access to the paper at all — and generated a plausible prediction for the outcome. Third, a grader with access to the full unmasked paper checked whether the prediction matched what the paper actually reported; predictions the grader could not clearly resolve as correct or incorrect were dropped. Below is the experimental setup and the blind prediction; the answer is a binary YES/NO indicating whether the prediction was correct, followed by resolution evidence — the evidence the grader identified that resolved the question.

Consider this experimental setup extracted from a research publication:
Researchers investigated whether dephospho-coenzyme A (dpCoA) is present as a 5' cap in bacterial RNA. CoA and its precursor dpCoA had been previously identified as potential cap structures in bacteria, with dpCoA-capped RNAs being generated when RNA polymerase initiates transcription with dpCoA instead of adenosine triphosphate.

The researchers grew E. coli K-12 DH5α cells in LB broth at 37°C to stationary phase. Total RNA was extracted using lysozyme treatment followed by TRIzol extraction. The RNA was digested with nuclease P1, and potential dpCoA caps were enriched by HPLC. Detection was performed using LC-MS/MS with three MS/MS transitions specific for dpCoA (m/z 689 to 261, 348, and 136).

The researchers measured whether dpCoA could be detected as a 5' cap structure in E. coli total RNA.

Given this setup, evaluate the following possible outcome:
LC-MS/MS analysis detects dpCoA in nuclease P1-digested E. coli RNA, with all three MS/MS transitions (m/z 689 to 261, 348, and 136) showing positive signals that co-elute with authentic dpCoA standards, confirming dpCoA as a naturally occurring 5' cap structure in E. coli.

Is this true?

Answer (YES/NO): NO